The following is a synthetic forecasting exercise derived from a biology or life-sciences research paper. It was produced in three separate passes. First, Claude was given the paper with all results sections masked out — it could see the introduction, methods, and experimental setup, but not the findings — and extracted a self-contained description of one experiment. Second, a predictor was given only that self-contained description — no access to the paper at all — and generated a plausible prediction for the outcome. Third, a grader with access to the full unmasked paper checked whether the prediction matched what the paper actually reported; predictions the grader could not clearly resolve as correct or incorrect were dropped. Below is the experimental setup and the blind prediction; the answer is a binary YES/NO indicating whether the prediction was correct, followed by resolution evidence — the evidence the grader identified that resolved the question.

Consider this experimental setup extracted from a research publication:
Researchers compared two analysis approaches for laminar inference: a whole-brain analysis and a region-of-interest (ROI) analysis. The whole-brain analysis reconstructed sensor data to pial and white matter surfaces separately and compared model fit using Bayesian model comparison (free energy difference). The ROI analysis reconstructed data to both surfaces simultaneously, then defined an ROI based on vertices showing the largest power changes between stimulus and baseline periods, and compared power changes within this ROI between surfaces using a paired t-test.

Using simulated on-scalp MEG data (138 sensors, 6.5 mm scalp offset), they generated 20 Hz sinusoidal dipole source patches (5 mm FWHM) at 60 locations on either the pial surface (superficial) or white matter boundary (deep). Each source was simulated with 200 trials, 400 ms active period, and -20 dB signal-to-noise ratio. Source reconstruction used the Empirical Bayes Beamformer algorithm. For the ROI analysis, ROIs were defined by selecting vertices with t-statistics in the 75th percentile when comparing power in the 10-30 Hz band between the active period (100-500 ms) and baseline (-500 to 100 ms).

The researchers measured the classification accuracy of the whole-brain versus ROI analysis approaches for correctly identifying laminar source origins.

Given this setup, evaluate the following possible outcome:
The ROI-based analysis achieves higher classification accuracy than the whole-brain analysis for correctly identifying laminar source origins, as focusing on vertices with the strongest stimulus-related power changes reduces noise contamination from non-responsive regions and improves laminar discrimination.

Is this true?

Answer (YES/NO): YES